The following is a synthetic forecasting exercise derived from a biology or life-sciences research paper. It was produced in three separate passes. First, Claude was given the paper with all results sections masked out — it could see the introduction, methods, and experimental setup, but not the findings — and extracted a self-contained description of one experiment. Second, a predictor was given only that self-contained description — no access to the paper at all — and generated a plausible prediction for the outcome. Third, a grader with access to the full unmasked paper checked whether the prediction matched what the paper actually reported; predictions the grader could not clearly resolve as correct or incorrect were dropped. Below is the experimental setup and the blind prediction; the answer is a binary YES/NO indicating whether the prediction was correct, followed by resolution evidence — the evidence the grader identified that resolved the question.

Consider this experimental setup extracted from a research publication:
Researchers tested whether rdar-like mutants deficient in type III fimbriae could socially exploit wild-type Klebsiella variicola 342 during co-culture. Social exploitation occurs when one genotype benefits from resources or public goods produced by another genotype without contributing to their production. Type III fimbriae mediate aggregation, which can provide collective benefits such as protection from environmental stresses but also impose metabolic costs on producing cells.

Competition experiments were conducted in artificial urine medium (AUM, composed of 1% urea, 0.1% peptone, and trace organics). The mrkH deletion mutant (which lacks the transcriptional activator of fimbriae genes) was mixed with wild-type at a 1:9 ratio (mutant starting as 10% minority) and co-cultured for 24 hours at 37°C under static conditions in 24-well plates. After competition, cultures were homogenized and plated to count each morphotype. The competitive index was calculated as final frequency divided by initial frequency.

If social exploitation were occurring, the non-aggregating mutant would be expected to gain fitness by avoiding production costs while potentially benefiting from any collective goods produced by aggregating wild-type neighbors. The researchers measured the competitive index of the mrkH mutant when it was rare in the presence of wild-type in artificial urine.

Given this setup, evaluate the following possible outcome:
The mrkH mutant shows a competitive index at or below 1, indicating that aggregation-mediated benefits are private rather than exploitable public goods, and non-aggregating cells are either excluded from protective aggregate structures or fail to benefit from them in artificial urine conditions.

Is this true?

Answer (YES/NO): NO